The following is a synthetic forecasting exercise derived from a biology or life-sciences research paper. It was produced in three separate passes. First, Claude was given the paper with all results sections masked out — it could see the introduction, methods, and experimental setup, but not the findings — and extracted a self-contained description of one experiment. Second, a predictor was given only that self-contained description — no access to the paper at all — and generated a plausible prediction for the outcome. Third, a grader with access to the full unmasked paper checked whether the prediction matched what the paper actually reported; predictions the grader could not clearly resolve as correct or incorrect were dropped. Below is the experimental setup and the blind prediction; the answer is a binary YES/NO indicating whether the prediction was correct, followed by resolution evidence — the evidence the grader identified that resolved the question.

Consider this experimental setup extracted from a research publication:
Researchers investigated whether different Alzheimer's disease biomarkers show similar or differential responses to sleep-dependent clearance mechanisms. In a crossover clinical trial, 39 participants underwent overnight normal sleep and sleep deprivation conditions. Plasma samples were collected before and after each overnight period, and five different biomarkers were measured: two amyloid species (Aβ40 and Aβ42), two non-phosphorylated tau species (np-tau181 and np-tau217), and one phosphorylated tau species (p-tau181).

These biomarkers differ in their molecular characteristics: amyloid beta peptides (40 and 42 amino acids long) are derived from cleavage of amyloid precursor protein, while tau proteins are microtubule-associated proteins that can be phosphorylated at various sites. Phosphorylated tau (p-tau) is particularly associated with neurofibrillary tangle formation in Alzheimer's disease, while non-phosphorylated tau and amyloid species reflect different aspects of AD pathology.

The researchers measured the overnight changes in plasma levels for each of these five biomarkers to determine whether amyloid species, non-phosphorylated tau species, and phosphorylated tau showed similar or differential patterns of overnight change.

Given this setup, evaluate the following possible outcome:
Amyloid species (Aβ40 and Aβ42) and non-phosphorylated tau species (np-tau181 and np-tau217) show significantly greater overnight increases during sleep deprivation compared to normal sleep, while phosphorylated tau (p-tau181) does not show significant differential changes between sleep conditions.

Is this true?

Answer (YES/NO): NO